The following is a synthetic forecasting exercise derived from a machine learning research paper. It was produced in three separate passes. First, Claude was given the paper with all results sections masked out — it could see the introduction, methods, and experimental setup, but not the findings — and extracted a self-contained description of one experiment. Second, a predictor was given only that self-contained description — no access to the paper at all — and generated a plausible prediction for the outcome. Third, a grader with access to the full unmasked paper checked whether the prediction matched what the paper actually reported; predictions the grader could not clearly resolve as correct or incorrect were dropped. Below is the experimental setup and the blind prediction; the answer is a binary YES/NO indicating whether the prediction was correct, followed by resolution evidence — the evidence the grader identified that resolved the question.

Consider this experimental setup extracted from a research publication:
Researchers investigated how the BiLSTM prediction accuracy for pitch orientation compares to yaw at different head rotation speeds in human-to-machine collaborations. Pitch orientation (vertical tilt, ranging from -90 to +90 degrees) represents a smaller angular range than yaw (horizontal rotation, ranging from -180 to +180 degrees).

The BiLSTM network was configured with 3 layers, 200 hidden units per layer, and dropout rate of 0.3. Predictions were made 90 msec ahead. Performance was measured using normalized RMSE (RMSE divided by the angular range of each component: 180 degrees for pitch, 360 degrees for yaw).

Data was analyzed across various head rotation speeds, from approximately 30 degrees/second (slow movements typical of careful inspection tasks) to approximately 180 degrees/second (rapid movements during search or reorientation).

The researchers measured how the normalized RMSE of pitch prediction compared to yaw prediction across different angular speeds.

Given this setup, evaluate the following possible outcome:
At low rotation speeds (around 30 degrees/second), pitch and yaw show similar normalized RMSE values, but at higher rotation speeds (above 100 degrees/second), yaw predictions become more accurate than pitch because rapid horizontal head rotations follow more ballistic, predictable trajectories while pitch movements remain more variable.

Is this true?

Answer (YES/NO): NO